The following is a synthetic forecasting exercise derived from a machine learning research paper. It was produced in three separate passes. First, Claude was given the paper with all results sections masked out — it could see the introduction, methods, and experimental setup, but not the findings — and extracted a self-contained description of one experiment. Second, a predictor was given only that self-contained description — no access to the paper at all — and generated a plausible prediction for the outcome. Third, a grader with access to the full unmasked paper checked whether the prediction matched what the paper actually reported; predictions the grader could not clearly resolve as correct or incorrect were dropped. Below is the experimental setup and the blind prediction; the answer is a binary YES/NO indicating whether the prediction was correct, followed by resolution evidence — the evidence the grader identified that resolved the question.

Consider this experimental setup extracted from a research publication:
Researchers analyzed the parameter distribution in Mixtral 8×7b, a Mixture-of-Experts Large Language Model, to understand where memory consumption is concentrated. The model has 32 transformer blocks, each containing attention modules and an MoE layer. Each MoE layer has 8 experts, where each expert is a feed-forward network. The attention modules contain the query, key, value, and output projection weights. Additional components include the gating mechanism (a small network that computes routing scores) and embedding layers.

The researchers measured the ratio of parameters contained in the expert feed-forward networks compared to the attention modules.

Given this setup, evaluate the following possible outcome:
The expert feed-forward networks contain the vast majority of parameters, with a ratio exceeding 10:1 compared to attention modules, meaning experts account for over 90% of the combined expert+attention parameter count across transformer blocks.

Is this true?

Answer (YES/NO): YES